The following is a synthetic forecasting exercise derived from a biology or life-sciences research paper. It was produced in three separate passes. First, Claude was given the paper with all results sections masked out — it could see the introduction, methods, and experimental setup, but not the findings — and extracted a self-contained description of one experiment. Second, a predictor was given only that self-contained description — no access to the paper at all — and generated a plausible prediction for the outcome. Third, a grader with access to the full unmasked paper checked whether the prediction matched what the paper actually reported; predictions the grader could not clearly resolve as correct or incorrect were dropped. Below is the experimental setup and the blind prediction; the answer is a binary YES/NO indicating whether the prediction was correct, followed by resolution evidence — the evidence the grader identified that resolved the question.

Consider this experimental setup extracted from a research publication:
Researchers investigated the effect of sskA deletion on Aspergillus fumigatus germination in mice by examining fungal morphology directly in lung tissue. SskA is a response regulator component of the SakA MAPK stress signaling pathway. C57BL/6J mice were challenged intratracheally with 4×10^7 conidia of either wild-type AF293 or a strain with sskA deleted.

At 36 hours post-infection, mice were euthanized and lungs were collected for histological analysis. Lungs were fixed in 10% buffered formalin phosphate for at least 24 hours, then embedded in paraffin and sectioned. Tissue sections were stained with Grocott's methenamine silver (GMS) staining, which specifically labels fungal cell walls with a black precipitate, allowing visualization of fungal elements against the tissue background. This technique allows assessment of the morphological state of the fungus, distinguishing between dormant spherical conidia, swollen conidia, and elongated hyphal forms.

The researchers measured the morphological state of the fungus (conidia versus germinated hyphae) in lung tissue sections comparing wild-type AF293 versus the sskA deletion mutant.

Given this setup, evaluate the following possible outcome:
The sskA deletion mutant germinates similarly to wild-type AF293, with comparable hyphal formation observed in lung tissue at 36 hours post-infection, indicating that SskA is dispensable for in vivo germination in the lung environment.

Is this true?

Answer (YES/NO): NO